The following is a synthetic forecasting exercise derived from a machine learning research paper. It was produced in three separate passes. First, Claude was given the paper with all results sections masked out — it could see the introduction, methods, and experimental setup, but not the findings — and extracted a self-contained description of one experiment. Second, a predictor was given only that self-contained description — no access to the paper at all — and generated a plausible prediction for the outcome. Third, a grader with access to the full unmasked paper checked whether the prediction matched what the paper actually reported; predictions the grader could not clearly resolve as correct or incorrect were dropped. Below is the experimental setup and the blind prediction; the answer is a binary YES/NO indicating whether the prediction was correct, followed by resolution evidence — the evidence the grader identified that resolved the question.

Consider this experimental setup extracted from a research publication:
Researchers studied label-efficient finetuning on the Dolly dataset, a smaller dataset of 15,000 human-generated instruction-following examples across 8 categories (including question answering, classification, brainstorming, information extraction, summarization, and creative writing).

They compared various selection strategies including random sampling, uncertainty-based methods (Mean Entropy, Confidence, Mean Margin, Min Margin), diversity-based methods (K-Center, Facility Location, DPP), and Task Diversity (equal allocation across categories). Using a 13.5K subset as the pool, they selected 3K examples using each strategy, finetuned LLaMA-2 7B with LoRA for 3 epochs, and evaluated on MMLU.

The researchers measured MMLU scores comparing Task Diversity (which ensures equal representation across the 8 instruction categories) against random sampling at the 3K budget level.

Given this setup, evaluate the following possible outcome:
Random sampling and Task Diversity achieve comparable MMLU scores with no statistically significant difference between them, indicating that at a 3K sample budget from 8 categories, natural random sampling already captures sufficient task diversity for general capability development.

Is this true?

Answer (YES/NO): YES